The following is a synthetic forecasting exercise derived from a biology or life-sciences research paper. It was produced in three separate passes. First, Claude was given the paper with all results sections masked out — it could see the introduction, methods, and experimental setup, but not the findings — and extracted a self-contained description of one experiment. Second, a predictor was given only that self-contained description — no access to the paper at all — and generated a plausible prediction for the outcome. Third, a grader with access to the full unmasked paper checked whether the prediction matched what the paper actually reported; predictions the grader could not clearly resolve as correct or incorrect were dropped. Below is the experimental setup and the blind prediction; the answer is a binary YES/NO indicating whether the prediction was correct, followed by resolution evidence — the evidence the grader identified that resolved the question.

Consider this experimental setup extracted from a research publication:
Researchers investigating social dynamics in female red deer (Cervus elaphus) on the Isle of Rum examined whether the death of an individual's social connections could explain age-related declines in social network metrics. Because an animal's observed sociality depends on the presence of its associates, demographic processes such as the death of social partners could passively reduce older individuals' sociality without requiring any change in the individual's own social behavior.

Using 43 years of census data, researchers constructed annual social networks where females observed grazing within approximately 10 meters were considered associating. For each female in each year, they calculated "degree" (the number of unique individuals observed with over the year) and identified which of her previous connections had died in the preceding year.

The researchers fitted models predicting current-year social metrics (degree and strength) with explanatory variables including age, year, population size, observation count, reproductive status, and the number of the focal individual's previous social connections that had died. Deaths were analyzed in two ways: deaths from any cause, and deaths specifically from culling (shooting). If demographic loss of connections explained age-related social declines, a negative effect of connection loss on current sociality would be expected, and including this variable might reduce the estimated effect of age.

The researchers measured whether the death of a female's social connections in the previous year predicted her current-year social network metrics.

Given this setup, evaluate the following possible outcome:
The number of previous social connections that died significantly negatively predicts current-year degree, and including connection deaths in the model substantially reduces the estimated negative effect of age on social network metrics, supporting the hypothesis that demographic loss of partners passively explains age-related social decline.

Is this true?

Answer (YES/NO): NO